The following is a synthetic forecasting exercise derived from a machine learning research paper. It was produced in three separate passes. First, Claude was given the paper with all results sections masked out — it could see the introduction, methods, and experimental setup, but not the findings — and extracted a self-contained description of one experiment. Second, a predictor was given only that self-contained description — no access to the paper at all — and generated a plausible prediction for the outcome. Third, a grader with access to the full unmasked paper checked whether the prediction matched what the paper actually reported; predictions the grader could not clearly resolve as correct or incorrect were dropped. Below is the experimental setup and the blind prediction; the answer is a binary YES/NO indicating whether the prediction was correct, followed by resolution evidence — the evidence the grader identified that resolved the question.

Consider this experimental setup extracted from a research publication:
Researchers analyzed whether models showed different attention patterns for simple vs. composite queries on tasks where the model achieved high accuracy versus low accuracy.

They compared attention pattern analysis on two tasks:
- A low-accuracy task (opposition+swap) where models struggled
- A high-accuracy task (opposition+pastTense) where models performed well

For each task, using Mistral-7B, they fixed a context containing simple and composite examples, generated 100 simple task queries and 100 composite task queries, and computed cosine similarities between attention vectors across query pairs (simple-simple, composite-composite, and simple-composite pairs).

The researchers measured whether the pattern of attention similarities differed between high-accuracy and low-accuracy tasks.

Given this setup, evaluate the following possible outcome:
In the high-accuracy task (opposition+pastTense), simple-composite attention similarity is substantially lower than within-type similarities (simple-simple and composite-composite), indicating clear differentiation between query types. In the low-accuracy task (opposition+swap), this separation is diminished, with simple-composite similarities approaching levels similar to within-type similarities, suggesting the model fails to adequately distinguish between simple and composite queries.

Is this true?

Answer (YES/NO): YES